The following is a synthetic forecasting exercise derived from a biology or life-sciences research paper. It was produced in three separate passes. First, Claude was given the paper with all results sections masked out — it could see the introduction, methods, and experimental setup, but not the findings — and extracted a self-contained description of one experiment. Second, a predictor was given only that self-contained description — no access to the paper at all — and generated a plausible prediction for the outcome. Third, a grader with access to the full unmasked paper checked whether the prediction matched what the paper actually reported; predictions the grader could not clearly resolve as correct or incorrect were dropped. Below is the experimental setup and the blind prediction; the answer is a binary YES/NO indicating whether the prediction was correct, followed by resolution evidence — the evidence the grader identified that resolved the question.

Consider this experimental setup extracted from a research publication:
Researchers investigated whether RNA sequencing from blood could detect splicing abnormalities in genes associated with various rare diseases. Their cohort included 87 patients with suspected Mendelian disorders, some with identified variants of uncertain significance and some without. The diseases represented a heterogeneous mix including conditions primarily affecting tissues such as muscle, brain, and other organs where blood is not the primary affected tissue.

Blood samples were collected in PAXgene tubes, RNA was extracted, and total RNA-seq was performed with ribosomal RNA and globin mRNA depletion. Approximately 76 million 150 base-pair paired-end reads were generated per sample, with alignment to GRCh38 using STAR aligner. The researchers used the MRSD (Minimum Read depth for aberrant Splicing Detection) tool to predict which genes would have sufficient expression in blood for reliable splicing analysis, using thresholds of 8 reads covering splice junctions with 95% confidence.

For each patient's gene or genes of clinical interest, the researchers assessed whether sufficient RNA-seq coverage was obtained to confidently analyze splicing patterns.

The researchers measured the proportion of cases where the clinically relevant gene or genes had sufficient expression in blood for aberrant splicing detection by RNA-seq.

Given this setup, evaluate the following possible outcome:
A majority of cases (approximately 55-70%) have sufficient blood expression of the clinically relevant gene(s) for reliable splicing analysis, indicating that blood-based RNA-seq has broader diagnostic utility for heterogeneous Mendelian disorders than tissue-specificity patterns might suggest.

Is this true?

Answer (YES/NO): YES